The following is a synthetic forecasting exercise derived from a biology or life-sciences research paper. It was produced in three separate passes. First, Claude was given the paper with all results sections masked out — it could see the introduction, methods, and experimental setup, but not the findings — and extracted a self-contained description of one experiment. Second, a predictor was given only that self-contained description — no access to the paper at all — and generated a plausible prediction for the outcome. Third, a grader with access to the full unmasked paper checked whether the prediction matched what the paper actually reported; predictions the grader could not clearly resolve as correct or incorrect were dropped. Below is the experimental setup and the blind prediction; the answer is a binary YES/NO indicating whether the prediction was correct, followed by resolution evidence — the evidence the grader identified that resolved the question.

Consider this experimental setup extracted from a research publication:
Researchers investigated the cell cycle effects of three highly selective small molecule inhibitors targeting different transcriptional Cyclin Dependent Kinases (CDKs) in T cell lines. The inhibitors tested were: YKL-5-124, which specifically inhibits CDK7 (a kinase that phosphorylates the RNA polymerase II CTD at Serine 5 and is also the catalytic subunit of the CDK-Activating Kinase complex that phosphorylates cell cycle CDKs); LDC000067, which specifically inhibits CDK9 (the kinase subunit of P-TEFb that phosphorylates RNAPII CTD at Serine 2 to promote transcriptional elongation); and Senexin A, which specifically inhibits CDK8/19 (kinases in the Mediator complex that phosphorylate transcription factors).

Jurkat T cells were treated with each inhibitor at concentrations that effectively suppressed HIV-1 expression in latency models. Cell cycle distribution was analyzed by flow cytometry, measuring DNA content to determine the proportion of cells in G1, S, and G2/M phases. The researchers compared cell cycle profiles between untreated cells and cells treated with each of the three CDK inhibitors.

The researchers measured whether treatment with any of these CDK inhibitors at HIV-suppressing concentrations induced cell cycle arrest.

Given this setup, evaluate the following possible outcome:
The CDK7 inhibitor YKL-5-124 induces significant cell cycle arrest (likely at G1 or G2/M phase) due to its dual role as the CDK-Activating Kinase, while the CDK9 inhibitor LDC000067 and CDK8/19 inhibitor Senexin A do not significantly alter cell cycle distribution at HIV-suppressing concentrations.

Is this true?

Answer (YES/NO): YES